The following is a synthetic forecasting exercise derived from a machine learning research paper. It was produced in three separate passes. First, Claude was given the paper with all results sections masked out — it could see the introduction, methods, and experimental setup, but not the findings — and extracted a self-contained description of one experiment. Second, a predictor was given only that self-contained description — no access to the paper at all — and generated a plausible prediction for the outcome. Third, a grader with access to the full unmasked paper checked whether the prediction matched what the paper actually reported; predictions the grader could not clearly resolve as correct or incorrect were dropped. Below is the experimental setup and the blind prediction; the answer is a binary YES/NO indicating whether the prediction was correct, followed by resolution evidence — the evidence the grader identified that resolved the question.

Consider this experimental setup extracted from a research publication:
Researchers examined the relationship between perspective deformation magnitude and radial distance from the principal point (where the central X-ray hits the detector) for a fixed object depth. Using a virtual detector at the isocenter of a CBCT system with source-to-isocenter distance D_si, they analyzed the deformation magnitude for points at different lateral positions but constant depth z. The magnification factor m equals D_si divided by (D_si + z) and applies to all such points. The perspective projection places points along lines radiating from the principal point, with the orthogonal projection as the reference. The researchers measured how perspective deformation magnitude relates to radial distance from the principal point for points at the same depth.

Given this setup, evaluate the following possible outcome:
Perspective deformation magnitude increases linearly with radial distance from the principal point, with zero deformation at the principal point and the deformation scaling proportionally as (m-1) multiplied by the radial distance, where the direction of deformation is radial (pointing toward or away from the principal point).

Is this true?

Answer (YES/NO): YES